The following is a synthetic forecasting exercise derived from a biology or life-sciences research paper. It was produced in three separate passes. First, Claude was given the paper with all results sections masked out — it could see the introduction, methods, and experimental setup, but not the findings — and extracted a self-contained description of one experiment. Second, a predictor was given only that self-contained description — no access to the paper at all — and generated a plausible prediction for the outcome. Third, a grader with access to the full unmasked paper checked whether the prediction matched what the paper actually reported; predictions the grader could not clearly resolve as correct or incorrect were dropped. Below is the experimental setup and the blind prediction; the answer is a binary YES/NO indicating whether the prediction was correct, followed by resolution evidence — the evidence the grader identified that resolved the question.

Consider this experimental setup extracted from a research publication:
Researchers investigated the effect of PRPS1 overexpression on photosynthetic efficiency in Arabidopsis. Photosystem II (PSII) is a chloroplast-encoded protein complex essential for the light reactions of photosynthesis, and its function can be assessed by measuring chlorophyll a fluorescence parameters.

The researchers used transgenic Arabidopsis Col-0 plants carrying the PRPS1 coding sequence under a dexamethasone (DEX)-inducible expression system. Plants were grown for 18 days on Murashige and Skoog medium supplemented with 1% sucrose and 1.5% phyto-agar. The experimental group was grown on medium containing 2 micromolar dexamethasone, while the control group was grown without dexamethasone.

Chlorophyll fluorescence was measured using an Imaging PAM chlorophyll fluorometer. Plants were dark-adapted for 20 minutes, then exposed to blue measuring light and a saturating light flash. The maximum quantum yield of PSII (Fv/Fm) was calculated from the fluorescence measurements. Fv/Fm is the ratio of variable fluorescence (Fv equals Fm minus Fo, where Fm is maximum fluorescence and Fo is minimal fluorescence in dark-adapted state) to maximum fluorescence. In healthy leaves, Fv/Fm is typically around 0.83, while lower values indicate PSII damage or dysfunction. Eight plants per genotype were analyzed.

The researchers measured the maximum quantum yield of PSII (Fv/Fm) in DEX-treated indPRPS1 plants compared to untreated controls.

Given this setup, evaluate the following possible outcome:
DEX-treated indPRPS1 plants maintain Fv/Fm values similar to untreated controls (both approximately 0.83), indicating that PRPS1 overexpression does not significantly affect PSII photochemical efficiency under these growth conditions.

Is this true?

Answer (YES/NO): NO